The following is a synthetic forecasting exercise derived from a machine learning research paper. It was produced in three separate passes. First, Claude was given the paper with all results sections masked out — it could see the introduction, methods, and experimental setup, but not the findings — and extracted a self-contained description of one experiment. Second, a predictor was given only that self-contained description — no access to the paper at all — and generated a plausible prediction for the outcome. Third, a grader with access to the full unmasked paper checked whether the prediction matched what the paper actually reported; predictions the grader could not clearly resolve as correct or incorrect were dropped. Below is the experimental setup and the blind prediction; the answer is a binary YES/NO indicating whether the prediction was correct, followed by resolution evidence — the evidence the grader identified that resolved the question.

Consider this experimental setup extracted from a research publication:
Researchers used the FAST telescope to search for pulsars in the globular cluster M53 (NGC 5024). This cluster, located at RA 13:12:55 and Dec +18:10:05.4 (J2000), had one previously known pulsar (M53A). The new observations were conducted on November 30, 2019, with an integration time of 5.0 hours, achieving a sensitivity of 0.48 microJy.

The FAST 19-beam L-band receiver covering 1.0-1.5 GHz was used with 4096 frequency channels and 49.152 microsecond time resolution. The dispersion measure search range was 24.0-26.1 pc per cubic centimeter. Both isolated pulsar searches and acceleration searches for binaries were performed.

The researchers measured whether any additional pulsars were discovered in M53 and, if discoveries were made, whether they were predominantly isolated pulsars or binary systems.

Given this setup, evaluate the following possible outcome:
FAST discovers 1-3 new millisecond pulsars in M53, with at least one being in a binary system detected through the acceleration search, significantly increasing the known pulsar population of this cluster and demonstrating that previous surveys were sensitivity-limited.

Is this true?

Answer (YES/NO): YES